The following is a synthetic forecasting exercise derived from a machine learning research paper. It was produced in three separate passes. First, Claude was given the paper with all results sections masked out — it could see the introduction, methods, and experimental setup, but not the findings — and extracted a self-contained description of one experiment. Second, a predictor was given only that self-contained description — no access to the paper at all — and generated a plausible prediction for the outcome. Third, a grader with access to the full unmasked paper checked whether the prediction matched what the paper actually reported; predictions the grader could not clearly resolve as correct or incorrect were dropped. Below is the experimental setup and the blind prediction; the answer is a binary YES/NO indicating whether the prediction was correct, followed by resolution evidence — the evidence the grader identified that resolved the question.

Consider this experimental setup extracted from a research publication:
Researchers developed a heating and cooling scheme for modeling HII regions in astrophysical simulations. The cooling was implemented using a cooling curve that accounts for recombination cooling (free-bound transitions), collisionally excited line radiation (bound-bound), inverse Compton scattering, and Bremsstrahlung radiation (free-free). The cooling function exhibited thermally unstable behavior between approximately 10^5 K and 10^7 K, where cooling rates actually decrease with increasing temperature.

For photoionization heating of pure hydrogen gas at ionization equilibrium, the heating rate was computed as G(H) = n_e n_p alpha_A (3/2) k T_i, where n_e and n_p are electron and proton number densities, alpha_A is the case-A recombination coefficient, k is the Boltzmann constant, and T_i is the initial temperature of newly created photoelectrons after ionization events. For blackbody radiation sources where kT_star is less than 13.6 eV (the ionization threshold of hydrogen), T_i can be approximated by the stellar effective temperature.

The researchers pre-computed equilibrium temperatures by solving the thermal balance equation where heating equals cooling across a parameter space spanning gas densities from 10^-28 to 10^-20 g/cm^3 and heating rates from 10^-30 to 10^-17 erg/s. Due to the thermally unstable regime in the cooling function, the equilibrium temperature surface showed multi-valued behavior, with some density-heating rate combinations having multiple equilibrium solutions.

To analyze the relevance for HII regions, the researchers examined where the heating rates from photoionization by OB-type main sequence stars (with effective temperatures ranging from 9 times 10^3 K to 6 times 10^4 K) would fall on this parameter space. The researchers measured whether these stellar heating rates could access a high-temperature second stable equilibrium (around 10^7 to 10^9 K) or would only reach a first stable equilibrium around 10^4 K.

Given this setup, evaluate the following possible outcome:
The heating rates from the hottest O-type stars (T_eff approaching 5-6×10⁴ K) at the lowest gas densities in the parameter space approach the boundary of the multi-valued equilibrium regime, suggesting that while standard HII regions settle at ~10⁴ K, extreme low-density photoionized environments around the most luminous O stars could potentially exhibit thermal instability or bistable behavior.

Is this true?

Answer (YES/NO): NO